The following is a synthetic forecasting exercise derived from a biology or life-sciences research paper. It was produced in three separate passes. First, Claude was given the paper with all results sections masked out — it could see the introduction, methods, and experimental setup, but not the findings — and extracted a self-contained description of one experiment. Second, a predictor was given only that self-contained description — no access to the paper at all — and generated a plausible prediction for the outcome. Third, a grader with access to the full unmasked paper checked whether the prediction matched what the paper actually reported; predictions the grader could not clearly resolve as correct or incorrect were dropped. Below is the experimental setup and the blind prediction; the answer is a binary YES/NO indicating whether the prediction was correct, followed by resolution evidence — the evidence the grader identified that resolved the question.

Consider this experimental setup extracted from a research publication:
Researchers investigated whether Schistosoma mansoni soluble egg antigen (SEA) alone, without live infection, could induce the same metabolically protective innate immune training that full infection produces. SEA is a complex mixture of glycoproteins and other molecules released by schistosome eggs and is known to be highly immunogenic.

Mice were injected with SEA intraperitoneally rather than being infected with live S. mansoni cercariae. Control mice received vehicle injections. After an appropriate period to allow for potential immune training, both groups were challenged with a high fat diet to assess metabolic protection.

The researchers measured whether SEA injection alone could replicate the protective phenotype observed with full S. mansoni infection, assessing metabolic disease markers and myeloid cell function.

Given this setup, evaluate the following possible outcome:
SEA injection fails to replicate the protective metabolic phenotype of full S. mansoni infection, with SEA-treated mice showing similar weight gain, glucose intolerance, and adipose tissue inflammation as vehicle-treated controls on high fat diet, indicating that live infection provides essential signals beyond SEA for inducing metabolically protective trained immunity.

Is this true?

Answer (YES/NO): NO